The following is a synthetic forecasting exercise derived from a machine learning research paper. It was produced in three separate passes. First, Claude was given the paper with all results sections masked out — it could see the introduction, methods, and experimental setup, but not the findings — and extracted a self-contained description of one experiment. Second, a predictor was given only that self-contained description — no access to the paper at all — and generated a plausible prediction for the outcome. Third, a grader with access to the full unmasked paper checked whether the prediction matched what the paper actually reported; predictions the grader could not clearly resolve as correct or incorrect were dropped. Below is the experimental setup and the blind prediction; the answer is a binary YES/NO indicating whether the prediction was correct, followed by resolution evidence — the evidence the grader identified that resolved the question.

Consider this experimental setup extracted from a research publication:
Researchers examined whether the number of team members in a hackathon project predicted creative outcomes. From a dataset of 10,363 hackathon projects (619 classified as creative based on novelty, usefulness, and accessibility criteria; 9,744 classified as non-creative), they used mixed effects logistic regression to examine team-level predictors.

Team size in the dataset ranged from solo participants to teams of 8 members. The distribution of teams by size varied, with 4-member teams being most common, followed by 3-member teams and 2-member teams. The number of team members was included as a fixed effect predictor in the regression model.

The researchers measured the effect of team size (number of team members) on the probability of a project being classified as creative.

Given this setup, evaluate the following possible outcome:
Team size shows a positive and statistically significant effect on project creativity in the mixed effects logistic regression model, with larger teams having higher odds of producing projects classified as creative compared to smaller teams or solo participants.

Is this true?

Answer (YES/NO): YES